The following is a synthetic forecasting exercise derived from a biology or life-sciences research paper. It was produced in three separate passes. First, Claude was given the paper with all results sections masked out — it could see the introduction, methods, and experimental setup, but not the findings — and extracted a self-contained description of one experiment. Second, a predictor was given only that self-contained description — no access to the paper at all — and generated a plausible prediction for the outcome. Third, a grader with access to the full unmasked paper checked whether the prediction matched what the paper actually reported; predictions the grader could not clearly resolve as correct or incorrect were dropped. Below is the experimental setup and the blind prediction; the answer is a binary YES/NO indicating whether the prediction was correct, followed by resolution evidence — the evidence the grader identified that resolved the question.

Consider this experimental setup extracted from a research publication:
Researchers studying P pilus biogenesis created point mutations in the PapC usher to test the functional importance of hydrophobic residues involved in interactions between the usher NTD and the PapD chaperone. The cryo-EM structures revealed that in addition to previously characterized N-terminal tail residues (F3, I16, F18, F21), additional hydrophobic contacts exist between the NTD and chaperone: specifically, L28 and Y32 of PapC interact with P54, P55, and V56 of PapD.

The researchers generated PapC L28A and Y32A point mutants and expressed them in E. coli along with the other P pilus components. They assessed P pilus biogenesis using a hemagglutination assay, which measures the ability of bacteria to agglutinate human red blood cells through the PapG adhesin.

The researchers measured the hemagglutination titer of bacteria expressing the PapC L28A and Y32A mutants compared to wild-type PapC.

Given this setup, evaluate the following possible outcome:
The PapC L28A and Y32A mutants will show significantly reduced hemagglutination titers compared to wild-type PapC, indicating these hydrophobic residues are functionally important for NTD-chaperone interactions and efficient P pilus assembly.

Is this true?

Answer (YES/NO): YES